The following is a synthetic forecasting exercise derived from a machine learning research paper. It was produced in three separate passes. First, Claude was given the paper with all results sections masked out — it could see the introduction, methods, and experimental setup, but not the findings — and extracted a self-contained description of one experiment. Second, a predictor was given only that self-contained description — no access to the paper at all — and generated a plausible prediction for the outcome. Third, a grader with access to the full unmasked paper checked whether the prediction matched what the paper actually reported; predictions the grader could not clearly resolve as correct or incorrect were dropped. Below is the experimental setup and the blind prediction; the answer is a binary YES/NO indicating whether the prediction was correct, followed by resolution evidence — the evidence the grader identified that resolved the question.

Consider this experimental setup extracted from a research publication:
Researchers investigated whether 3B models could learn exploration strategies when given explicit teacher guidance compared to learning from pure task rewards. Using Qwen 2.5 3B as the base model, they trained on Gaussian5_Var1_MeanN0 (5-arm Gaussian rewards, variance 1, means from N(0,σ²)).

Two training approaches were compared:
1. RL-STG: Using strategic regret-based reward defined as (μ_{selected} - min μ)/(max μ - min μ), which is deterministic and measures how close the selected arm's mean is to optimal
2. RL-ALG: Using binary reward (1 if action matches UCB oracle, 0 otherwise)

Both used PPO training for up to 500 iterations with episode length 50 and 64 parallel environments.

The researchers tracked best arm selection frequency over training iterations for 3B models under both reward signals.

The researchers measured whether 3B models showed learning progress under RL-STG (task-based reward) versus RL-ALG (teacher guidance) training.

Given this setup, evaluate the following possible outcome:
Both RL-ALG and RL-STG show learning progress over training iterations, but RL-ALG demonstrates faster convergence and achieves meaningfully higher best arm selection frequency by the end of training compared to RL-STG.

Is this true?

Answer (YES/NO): NO